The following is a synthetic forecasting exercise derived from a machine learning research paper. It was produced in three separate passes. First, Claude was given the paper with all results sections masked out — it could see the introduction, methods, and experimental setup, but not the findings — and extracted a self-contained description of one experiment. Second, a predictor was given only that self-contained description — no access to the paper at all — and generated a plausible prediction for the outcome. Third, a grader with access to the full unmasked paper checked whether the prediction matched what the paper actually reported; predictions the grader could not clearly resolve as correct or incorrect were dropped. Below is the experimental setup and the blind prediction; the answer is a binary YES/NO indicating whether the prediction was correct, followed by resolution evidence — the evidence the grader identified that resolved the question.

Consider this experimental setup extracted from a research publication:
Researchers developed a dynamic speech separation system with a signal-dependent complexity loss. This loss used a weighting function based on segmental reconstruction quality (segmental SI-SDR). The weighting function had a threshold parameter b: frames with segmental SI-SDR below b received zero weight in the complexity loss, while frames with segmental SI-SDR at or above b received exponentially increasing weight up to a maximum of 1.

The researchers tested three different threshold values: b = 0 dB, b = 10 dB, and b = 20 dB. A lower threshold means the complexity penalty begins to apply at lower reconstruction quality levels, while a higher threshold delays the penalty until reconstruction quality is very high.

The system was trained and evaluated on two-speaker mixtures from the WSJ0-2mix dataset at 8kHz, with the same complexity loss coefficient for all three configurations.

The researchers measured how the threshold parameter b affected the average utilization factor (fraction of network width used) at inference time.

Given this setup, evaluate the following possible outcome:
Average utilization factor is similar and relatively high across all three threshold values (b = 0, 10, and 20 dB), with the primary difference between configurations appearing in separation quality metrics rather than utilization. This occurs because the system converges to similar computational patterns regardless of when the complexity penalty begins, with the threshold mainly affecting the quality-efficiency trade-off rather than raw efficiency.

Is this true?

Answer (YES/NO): NO